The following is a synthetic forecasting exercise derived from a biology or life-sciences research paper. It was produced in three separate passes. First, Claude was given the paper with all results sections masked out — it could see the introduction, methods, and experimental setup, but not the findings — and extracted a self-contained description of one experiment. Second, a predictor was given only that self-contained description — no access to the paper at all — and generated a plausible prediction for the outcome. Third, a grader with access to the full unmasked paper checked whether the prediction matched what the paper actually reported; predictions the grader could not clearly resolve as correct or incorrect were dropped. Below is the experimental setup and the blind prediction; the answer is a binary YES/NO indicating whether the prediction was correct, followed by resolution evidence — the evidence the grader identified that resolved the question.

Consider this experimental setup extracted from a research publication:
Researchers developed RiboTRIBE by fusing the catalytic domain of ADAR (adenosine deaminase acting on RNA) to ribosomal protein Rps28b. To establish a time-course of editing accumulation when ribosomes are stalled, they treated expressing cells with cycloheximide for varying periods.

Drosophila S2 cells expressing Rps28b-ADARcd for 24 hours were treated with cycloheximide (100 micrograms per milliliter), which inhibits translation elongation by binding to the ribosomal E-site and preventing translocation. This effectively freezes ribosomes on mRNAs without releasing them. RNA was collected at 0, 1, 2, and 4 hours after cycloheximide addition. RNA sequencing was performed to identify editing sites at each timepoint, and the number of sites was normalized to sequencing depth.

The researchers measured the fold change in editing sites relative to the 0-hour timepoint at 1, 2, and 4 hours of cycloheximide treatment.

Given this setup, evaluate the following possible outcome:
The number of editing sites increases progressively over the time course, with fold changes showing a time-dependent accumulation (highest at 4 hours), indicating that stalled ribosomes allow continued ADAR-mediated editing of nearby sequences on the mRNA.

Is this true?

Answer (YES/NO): YES